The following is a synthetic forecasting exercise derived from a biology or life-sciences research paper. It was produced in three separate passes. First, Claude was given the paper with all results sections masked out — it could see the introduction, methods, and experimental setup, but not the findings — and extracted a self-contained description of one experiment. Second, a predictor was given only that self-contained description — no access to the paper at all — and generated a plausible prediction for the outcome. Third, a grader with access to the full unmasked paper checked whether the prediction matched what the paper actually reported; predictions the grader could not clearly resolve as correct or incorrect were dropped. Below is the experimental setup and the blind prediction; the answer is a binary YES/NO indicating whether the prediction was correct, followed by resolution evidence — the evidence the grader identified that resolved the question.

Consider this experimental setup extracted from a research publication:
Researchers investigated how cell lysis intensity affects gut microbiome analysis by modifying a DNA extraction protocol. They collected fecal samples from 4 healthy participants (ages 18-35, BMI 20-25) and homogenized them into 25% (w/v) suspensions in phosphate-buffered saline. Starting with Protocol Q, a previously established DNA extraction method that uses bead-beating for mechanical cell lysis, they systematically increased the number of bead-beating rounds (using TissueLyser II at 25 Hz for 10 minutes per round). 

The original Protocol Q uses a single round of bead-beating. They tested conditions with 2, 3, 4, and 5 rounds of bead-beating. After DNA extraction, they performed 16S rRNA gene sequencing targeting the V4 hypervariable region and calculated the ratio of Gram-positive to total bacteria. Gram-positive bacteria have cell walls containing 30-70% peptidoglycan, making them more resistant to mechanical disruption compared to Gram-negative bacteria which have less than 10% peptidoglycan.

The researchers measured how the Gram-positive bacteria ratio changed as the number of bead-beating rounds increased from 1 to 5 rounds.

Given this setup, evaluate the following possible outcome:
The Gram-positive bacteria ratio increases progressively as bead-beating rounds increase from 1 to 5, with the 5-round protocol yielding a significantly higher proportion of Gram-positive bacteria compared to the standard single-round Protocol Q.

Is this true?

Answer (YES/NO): NO